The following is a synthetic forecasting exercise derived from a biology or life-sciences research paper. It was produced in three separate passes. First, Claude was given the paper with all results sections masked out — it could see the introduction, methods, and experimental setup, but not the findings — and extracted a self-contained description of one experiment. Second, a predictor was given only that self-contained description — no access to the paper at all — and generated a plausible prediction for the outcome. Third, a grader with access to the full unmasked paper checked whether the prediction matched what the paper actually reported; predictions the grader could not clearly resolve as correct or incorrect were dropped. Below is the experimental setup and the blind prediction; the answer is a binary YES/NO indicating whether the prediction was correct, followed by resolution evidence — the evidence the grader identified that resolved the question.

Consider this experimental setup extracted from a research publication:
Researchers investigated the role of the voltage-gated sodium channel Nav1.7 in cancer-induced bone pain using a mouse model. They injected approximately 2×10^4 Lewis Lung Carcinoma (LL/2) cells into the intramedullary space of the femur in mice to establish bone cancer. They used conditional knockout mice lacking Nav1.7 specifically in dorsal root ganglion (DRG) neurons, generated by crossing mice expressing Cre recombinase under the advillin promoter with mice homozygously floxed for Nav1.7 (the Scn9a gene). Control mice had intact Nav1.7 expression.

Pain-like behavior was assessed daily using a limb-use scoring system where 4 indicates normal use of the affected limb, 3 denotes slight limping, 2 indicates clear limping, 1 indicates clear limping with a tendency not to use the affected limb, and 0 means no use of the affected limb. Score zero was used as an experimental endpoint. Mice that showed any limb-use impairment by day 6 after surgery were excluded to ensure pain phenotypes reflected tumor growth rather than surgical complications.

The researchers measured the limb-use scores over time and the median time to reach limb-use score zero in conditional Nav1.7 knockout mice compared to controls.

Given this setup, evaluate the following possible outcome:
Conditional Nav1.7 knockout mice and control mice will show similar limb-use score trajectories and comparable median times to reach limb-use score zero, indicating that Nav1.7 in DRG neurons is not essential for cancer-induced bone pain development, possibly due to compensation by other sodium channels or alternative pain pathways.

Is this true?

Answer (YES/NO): NO